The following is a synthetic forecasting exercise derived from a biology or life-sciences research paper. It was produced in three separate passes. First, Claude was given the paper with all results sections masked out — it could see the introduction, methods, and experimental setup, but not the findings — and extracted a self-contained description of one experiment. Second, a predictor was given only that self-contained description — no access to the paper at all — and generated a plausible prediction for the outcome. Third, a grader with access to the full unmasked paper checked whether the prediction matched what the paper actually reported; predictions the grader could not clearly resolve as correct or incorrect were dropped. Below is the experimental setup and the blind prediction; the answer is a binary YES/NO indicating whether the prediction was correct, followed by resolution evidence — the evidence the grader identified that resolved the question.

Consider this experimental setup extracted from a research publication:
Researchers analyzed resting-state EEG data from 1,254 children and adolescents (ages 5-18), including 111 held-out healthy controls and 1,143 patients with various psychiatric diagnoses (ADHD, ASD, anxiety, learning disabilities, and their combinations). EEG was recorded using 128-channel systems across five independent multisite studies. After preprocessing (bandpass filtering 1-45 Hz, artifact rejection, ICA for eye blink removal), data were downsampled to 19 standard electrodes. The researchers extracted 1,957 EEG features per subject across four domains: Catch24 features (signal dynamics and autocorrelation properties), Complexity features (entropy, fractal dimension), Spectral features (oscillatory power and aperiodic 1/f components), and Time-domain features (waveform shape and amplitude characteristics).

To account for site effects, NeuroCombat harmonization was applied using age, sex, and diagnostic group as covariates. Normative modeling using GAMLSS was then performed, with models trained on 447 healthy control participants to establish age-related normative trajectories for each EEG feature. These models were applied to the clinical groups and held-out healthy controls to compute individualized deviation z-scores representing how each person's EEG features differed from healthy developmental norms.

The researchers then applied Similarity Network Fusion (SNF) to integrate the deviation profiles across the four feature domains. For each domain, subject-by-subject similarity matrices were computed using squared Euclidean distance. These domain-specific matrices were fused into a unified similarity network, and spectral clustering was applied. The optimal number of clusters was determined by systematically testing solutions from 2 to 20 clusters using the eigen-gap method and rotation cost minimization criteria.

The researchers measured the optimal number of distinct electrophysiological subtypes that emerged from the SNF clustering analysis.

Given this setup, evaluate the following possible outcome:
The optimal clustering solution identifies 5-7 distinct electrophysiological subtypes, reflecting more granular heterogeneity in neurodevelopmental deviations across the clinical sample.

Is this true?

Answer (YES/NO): NO